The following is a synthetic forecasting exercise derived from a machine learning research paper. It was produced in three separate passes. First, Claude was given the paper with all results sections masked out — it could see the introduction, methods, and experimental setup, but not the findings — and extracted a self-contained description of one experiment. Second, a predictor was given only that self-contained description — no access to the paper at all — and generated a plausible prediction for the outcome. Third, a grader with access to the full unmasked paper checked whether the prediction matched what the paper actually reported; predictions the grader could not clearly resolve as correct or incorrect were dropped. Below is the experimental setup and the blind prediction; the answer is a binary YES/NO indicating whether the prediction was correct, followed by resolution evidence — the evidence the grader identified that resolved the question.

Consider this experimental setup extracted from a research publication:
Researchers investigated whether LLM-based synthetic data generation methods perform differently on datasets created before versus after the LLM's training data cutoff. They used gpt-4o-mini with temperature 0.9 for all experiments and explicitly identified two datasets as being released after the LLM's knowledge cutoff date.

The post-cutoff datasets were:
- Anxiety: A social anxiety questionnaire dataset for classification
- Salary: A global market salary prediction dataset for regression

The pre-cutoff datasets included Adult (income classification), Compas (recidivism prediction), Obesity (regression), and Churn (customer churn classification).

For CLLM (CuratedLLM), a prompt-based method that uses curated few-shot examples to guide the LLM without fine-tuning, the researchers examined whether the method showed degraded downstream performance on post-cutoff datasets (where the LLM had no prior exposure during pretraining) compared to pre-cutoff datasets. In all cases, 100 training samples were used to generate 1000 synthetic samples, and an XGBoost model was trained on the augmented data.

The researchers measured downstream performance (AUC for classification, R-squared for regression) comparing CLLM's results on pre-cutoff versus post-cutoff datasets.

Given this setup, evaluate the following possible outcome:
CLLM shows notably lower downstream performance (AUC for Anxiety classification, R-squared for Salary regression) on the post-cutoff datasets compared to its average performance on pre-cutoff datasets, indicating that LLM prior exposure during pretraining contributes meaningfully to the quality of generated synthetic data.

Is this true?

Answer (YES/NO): NO